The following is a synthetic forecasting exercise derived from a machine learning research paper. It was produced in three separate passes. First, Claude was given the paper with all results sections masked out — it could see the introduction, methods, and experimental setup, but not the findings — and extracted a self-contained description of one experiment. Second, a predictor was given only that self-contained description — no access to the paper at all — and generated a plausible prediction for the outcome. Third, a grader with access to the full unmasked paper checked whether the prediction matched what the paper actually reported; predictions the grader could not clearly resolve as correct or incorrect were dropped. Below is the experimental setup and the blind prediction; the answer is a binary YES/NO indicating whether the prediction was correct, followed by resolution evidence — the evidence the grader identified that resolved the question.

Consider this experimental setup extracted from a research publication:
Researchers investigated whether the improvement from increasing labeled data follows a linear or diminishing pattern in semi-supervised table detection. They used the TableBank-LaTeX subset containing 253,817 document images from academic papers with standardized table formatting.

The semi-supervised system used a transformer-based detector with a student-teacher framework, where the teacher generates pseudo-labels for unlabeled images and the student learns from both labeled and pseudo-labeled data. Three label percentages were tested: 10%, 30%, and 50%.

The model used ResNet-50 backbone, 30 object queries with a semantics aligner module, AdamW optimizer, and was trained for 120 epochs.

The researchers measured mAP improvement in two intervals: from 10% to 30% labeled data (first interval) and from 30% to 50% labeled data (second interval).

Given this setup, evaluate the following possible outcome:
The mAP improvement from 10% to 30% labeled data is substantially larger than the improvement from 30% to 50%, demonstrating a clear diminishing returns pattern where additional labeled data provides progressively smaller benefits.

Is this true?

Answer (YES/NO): YES